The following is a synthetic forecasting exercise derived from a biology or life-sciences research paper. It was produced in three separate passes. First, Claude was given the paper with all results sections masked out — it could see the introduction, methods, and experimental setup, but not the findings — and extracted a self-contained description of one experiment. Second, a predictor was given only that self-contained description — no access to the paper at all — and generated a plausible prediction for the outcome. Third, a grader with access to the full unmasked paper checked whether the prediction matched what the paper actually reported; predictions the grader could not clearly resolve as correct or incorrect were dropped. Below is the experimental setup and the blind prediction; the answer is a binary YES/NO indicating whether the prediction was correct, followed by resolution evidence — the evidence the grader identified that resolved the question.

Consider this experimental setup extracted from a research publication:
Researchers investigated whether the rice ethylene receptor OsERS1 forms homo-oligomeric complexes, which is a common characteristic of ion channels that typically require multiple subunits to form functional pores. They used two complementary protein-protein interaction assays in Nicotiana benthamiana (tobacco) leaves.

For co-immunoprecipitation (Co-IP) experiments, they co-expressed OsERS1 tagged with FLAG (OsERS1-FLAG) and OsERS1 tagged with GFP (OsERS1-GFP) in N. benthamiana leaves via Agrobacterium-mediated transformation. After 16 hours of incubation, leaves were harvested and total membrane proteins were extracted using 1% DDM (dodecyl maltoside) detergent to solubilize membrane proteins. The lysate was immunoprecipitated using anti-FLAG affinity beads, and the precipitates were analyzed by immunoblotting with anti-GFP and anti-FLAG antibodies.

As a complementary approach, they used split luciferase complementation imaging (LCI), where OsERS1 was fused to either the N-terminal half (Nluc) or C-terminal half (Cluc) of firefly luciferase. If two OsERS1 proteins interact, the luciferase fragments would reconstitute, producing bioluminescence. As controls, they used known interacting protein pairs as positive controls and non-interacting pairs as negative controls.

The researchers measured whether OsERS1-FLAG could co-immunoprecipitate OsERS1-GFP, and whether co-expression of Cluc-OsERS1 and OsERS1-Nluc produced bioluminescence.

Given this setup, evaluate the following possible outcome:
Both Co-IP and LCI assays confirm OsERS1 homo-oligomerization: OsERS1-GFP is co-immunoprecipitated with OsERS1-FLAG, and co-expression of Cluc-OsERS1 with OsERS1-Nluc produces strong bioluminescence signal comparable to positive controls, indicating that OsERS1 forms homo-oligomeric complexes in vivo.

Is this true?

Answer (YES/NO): YES